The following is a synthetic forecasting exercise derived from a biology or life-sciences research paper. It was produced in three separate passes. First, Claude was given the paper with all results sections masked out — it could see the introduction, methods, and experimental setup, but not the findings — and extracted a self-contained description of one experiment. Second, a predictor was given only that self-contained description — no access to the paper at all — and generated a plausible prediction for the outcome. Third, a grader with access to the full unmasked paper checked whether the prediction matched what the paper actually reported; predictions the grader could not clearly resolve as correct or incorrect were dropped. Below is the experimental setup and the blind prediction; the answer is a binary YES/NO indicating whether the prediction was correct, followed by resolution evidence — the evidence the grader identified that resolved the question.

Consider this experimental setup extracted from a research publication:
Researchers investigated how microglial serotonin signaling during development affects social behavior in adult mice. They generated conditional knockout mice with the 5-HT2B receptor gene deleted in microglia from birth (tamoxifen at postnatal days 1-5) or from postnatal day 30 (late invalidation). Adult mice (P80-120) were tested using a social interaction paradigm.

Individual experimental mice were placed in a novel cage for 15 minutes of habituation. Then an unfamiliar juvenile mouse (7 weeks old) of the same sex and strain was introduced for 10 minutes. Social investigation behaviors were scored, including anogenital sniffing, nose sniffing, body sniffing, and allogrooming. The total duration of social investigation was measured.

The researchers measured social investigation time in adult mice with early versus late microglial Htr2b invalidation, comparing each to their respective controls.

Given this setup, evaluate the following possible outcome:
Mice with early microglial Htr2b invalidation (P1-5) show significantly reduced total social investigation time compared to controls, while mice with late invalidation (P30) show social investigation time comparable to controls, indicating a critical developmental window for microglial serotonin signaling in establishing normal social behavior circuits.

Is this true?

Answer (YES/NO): YES